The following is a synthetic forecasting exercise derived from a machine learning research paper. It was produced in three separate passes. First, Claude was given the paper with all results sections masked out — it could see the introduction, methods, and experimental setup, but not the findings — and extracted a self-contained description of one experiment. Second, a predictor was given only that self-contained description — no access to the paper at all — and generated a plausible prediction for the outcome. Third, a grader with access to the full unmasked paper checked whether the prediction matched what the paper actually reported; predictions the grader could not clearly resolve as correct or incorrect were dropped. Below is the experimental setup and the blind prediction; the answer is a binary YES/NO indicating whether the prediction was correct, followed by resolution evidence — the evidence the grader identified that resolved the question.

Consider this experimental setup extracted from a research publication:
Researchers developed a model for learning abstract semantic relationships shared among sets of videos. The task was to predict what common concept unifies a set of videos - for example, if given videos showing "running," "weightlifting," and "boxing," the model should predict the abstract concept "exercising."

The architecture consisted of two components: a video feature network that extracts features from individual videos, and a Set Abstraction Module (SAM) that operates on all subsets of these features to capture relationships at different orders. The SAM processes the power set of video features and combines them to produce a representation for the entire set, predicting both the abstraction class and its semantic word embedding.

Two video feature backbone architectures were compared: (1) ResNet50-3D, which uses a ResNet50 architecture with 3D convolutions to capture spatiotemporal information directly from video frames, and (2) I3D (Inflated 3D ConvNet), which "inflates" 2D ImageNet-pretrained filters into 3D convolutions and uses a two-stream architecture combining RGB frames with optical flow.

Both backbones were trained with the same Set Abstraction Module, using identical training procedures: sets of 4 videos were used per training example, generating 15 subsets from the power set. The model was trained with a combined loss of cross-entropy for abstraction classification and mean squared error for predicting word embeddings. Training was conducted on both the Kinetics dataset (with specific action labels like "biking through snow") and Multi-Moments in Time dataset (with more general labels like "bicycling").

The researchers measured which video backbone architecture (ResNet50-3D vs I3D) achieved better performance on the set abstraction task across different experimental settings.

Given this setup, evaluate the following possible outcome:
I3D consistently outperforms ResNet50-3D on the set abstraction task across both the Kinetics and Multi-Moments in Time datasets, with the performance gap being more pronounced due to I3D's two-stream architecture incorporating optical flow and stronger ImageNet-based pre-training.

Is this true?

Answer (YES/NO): NO